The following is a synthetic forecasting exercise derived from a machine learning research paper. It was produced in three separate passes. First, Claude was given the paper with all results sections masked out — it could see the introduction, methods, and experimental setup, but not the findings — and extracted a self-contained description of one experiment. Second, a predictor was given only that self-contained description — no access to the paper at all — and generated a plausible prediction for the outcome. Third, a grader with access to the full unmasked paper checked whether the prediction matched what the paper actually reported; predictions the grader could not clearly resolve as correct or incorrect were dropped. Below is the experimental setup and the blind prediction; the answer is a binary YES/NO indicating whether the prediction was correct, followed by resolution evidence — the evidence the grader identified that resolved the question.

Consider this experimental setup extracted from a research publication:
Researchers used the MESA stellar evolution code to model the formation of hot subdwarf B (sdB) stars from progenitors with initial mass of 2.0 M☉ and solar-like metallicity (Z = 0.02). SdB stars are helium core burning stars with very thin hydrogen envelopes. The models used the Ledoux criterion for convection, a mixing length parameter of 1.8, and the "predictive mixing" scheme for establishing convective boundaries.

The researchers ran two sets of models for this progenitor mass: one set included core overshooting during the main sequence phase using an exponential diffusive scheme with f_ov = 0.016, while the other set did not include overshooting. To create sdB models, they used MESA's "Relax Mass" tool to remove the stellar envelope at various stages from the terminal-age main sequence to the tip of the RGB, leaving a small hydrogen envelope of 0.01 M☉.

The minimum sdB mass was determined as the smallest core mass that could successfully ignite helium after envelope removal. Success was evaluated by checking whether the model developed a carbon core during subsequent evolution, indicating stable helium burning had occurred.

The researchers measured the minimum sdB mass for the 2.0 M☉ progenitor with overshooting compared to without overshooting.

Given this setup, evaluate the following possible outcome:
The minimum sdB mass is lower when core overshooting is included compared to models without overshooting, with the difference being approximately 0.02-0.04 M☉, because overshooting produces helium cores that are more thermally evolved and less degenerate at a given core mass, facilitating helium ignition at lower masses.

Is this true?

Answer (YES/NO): NO